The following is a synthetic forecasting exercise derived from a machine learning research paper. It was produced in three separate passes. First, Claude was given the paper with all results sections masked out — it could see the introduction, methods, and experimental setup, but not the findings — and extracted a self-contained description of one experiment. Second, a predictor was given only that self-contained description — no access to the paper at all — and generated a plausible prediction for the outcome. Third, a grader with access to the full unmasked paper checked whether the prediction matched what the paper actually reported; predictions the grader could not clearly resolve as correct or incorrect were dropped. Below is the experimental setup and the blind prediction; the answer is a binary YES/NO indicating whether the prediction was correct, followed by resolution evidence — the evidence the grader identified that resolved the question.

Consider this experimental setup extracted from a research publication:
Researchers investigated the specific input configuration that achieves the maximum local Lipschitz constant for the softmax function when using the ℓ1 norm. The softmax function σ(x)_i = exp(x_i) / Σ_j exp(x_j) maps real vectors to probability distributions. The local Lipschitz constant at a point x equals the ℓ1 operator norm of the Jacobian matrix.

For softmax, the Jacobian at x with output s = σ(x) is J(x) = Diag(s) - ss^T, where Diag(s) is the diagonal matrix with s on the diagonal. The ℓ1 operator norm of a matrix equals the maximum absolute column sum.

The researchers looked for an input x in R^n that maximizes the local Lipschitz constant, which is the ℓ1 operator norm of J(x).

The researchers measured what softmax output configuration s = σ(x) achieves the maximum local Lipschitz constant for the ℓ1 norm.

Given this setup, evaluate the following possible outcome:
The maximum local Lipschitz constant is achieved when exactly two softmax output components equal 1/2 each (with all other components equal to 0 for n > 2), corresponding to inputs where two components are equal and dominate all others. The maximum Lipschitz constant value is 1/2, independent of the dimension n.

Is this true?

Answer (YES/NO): NO